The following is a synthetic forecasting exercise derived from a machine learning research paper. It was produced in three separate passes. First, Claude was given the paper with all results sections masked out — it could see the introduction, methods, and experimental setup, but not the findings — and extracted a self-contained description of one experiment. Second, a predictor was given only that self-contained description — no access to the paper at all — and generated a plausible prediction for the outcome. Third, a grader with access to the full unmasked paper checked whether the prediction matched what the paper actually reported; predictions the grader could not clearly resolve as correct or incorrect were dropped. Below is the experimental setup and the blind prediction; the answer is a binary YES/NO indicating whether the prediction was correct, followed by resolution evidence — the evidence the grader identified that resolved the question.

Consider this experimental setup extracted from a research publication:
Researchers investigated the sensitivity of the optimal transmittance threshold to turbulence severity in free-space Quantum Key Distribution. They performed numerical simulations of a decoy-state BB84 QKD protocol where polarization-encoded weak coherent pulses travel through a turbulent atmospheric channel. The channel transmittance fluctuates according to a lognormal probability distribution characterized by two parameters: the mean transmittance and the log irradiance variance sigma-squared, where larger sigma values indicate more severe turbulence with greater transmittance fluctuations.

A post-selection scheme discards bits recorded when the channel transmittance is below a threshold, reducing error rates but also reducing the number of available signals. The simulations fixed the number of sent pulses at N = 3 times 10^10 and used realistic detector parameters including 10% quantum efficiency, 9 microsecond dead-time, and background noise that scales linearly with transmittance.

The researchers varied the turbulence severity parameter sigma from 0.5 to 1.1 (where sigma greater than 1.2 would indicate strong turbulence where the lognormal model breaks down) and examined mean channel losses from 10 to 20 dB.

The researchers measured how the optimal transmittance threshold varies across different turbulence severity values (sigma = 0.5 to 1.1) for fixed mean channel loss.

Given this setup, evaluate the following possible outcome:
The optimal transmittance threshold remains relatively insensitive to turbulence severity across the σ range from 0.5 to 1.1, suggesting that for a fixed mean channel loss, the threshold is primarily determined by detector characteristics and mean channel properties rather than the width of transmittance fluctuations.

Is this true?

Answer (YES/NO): YES